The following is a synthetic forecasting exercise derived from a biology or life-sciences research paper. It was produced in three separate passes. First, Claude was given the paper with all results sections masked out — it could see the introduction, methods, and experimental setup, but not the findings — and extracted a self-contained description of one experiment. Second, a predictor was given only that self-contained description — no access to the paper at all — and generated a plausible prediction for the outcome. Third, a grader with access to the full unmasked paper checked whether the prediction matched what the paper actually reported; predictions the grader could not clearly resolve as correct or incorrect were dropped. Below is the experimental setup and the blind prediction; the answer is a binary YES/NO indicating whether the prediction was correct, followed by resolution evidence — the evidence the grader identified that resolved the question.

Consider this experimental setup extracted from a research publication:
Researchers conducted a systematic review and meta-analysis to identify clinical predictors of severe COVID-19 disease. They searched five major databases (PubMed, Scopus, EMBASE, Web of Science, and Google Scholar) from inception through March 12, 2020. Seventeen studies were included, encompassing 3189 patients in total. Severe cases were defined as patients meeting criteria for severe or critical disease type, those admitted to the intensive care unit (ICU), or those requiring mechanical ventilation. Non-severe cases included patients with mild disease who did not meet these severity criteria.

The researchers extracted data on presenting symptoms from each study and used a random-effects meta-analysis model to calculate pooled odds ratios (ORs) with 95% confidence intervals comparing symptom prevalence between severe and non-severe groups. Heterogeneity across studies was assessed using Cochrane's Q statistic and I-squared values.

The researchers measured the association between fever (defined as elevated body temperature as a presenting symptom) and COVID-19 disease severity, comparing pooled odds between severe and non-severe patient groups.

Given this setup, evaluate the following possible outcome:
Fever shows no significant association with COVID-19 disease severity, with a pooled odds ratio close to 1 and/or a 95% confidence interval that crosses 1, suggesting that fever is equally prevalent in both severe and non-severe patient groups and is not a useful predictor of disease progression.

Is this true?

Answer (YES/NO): YES